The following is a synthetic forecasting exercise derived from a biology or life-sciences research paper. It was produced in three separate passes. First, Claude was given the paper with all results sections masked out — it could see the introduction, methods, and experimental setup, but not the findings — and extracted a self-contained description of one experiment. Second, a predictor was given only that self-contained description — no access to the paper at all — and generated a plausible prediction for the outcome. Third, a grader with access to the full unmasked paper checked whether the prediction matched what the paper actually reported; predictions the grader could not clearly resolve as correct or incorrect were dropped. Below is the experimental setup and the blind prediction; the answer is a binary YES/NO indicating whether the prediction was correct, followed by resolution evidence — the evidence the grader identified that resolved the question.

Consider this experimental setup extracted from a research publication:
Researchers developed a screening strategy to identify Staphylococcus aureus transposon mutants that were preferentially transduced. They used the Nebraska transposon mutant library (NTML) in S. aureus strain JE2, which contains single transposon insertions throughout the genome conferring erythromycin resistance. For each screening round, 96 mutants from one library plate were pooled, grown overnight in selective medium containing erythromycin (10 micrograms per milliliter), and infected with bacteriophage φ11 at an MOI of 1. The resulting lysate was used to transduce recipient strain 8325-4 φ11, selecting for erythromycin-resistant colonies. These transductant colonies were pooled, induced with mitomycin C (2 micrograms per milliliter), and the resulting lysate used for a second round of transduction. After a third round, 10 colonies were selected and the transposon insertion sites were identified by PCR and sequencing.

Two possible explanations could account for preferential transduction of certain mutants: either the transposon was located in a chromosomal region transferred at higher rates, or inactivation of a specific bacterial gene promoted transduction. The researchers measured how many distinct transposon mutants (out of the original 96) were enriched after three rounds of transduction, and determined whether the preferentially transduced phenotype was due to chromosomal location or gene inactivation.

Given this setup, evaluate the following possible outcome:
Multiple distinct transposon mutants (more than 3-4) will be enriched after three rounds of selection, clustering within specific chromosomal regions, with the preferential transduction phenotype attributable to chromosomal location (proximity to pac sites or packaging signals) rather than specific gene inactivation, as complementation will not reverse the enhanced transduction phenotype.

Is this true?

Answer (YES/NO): NO